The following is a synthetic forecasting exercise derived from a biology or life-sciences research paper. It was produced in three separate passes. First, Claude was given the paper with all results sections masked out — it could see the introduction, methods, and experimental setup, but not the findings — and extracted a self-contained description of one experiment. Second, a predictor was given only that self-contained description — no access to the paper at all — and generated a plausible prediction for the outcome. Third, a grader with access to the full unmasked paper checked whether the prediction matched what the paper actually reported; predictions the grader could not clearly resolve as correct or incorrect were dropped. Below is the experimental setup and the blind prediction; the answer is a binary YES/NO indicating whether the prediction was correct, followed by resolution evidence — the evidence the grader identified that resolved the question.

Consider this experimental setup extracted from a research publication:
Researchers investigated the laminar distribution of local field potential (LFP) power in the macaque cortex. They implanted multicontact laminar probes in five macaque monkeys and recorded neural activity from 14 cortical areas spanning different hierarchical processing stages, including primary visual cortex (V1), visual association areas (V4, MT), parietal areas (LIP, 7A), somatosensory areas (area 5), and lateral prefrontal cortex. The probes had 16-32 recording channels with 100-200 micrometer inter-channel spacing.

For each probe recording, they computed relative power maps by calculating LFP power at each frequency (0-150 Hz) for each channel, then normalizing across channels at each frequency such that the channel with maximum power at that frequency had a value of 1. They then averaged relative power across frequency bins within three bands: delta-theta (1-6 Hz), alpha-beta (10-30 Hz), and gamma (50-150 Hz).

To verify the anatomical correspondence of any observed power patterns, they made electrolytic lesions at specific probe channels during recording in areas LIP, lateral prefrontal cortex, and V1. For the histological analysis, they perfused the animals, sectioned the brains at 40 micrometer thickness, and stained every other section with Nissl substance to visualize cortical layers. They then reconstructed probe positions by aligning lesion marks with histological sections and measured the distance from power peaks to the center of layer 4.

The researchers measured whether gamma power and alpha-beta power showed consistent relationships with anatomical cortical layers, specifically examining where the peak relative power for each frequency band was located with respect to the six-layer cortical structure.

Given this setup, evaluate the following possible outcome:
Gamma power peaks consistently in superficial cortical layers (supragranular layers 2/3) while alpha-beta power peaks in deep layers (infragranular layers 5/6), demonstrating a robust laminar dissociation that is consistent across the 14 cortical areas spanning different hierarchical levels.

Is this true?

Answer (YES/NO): YES